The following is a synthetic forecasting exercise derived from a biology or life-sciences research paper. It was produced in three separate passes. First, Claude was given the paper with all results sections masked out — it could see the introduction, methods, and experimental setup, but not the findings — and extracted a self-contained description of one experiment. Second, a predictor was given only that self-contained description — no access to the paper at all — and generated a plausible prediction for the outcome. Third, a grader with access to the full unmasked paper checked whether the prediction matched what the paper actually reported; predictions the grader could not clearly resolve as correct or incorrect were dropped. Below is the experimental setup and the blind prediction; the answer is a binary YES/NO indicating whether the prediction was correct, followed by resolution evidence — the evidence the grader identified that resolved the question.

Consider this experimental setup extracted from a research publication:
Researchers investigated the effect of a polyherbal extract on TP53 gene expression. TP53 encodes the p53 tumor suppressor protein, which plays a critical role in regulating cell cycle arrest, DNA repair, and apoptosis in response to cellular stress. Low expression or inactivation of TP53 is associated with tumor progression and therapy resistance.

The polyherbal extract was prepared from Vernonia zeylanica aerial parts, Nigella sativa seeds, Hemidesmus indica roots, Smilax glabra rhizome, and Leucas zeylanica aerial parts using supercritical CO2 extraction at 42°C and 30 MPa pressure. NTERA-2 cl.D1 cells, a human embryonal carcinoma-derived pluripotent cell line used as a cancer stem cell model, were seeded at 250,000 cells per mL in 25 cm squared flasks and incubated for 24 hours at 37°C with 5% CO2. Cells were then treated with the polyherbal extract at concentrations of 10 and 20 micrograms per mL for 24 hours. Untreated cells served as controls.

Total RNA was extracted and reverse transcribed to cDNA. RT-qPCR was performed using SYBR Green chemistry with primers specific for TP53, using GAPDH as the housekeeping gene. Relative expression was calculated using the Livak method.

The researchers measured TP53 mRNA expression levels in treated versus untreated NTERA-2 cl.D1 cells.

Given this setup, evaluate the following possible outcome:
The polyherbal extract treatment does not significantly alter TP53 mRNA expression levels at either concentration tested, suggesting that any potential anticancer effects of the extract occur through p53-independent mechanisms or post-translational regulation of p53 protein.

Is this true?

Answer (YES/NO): NO